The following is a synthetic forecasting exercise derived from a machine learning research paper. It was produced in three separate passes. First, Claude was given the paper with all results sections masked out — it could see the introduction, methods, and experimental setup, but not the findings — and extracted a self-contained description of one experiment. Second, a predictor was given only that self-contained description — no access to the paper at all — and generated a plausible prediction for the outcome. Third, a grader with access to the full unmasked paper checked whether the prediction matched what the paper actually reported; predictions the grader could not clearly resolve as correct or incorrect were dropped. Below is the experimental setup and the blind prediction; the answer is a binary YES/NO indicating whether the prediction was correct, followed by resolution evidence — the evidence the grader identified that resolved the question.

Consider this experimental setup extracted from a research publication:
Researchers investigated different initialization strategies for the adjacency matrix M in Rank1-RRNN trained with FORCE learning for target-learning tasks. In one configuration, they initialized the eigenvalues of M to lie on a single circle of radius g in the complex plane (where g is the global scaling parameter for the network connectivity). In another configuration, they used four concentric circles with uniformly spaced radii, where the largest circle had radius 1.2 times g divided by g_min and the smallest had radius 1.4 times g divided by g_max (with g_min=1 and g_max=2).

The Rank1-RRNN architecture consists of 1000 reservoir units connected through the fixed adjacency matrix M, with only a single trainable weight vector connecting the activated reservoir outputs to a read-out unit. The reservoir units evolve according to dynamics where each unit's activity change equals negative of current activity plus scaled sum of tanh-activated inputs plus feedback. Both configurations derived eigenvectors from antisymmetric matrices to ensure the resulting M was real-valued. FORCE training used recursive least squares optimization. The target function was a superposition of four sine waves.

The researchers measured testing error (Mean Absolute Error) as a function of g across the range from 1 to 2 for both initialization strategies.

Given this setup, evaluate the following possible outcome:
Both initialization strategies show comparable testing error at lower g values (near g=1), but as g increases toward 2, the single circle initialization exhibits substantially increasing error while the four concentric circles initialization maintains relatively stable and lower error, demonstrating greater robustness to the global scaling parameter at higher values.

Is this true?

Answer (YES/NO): NO